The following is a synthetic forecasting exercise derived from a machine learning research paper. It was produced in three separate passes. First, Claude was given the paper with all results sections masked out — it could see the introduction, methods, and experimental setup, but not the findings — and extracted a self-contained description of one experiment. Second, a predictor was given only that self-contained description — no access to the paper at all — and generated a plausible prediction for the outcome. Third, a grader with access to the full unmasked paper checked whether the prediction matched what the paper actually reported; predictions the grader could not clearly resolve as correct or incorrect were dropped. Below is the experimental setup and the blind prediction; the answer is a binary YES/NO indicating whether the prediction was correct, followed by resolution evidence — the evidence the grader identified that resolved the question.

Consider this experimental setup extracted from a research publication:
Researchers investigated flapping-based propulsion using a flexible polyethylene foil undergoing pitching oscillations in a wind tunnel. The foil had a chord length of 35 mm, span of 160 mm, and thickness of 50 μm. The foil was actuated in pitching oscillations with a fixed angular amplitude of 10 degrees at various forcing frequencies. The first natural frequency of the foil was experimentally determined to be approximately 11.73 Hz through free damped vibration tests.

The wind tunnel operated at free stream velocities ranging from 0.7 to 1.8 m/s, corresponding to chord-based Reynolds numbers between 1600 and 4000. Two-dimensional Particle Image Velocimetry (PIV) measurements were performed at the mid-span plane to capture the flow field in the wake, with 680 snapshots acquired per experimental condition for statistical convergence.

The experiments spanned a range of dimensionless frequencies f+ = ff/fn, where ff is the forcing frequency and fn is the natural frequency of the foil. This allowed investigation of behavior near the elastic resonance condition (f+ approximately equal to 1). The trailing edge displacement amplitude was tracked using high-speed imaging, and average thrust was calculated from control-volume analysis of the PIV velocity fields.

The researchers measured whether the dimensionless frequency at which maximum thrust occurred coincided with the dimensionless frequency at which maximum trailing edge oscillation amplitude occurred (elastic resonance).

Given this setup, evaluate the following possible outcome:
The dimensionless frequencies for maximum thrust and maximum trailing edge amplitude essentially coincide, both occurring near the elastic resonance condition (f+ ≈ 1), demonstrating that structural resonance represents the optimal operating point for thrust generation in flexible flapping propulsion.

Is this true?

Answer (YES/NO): NO